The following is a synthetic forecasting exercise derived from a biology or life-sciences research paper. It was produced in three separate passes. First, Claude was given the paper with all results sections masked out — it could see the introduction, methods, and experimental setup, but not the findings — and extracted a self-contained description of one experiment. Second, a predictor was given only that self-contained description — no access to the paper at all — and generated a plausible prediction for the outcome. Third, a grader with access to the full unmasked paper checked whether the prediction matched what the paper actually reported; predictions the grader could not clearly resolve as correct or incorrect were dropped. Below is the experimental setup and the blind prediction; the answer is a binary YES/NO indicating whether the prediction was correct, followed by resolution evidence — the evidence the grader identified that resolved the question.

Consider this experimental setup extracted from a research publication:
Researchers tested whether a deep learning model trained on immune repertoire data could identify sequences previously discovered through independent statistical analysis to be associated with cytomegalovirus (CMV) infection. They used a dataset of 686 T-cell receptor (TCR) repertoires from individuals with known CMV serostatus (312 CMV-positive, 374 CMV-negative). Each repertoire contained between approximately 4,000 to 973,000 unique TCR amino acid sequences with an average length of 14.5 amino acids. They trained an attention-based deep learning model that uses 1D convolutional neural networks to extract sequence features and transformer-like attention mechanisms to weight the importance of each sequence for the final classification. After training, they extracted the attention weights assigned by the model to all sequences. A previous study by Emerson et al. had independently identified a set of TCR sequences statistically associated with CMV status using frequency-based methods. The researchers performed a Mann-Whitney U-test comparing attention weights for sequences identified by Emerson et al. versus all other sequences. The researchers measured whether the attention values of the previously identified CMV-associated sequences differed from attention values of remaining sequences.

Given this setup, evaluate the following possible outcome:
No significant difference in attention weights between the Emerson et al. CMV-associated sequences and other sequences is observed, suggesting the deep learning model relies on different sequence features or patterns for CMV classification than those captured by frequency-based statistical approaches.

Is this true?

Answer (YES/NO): NO